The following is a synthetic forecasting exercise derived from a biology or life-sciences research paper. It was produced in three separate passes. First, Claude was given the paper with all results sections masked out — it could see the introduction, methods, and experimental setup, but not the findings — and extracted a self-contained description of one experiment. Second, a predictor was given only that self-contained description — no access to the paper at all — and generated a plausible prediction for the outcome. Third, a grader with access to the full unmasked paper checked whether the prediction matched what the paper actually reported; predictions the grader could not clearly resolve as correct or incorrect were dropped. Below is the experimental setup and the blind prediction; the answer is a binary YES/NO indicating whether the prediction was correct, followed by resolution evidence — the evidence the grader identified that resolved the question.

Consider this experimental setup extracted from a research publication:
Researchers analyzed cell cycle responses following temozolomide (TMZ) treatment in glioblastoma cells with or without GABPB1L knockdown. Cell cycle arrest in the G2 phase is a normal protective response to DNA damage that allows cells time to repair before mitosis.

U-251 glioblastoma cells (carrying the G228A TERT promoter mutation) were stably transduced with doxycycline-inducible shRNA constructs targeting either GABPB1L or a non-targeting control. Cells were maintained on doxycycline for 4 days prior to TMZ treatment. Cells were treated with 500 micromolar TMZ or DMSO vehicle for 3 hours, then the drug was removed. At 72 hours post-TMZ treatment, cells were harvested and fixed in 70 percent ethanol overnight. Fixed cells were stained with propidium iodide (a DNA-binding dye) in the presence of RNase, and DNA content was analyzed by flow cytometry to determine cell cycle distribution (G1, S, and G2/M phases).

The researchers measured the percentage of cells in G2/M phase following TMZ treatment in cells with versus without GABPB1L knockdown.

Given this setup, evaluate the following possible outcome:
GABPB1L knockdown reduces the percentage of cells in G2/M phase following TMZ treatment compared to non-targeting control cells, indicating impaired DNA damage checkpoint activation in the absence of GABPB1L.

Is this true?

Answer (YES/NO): YES